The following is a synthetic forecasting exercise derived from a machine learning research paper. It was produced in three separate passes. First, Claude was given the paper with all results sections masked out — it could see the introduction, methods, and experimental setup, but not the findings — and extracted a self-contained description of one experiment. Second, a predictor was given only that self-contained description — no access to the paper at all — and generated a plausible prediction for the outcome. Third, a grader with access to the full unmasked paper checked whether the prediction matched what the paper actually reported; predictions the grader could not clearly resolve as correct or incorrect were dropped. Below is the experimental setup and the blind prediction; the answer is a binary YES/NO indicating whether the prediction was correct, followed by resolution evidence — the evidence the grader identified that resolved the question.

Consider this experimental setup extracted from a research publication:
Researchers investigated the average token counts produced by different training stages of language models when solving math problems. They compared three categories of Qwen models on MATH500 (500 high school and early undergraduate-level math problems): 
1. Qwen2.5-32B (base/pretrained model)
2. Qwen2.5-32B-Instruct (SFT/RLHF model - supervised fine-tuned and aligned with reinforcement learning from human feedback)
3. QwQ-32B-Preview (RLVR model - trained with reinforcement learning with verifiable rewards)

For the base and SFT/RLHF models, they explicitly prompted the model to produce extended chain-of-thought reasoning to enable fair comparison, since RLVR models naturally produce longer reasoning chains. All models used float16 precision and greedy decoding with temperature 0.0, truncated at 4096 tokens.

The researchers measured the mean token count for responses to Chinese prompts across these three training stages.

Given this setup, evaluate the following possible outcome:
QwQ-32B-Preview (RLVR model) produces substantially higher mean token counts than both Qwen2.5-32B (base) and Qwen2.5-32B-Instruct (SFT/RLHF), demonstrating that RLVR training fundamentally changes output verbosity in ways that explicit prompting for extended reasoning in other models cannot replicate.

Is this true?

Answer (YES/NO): YES